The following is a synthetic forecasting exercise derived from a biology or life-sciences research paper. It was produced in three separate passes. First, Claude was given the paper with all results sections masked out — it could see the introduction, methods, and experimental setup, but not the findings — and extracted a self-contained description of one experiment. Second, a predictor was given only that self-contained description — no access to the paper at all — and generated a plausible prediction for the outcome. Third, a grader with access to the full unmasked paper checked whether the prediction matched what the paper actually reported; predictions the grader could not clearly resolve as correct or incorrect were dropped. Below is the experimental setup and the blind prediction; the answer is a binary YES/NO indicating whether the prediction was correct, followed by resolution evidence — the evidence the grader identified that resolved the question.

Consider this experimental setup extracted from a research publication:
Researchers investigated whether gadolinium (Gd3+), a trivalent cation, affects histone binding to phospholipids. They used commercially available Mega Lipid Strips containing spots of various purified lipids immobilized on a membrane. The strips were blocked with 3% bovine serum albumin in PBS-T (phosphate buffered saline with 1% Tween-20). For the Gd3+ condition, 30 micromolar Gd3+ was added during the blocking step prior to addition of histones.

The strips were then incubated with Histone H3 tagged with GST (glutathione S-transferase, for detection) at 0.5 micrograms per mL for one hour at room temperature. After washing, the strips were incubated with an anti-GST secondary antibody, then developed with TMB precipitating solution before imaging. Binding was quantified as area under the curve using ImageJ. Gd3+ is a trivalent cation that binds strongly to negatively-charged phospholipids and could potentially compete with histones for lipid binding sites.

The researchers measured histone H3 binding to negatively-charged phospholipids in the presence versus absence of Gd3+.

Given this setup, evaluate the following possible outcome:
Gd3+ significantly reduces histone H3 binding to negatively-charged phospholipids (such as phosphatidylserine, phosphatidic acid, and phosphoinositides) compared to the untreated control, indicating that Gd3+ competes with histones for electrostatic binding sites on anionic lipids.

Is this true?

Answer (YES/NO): YES